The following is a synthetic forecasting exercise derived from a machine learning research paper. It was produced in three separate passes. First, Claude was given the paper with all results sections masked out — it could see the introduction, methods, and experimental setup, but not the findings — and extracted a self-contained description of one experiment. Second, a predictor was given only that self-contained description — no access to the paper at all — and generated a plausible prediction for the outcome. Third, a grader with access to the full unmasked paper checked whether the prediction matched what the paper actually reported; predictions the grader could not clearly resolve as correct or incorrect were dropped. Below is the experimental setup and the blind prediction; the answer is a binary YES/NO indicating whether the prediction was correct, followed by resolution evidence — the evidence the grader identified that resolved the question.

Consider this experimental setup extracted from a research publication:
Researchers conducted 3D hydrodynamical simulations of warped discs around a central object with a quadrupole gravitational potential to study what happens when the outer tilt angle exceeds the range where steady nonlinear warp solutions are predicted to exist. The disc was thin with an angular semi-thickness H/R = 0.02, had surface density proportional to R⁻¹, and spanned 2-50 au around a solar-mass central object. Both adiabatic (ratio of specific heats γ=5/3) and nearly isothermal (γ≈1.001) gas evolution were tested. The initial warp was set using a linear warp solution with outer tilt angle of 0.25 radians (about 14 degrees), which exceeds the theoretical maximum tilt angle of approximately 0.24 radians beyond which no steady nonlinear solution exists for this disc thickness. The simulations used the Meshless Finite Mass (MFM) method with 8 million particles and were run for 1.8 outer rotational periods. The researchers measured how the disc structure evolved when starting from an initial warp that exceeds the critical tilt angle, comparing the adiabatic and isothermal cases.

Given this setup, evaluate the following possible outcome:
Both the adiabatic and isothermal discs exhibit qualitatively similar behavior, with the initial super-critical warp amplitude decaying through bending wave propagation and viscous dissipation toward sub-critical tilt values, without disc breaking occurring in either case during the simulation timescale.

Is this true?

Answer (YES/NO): NO